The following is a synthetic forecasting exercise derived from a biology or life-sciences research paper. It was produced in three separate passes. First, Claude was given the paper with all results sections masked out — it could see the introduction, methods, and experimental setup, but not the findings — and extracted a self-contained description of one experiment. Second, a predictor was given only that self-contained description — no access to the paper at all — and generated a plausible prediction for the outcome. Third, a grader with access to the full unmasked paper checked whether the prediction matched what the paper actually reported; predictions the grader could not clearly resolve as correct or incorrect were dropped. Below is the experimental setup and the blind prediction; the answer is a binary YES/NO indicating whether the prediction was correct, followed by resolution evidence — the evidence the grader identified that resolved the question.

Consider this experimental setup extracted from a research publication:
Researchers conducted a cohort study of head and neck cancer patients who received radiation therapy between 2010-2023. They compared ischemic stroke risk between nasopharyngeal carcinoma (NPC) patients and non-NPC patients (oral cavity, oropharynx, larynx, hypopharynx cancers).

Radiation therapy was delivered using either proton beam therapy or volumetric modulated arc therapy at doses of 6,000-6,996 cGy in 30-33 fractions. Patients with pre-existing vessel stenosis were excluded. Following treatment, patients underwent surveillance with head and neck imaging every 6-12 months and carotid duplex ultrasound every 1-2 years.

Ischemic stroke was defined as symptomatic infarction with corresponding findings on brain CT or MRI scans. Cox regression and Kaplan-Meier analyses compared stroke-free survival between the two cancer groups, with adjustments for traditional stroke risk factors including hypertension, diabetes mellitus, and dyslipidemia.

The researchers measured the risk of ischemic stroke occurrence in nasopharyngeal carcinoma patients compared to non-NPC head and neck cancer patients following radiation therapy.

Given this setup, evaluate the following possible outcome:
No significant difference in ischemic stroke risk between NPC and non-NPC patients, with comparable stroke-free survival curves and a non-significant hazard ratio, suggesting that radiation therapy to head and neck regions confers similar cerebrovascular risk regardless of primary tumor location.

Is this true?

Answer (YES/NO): YES